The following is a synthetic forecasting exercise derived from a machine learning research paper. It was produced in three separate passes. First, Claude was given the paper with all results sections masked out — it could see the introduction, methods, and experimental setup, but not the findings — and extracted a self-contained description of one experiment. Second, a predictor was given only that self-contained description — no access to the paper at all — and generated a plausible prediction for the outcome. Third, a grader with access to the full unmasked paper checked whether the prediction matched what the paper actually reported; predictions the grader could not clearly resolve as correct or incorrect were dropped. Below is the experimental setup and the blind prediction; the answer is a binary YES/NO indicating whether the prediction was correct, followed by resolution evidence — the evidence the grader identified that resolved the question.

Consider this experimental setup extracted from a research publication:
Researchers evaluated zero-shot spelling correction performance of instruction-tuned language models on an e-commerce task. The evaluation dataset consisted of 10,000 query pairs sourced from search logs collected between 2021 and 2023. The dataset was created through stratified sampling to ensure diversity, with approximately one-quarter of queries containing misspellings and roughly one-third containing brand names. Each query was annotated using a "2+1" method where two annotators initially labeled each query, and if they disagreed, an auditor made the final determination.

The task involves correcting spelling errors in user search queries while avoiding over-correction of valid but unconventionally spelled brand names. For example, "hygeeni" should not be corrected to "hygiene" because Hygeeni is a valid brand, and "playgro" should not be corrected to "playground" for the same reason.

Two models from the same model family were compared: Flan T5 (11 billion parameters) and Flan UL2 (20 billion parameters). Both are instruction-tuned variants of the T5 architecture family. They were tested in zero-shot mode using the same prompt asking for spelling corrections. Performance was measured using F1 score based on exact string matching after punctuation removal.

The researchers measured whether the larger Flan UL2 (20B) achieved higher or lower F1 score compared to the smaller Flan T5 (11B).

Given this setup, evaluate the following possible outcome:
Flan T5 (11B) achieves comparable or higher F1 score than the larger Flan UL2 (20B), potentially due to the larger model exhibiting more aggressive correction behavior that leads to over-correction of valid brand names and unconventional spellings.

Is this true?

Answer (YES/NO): YES